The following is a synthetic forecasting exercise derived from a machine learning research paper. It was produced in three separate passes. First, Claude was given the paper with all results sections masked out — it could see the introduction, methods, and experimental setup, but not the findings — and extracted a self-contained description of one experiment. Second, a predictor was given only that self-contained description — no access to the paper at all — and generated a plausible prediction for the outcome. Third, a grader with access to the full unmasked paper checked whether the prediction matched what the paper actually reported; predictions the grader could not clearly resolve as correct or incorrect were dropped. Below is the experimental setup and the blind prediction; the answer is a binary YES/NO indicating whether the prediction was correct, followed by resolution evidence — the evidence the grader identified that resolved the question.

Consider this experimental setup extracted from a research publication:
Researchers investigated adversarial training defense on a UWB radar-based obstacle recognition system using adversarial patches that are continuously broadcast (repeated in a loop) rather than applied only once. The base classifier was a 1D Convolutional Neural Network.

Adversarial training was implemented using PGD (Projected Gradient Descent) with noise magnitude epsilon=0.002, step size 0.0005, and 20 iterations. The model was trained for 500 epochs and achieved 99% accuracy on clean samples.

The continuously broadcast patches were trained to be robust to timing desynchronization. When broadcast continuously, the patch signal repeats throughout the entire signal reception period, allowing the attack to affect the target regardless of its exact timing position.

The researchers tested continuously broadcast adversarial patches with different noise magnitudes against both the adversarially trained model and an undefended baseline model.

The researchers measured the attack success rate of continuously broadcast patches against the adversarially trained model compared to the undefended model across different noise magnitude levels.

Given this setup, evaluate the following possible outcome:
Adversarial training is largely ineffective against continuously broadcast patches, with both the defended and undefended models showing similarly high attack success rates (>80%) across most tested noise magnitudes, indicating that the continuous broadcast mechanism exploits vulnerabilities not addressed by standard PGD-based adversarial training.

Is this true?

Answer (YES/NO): NO